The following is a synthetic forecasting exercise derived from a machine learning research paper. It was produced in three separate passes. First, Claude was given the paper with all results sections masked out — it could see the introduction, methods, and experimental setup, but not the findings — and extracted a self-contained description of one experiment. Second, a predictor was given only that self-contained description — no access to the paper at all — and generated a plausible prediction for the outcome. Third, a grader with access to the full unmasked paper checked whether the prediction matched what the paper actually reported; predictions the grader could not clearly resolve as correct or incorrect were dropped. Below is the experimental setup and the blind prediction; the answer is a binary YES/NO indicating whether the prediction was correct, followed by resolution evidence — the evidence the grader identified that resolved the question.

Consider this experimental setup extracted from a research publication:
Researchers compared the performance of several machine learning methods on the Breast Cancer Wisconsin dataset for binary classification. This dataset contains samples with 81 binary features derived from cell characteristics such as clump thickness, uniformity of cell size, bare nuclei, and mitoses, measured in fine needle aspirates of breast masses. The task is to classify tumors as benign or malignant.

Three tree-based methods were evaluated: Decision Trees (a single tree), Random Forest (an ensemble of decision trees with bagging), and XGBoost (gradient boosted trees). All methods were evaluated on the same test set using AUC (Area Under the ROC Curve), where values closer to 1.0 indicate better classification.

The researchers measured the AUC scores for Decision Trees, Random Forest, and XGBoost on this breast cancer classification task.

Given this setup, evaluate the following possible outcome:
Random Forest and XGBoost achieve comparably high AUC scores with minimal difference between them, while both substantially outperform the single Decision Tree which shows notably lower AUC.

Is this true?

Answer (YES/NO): NO